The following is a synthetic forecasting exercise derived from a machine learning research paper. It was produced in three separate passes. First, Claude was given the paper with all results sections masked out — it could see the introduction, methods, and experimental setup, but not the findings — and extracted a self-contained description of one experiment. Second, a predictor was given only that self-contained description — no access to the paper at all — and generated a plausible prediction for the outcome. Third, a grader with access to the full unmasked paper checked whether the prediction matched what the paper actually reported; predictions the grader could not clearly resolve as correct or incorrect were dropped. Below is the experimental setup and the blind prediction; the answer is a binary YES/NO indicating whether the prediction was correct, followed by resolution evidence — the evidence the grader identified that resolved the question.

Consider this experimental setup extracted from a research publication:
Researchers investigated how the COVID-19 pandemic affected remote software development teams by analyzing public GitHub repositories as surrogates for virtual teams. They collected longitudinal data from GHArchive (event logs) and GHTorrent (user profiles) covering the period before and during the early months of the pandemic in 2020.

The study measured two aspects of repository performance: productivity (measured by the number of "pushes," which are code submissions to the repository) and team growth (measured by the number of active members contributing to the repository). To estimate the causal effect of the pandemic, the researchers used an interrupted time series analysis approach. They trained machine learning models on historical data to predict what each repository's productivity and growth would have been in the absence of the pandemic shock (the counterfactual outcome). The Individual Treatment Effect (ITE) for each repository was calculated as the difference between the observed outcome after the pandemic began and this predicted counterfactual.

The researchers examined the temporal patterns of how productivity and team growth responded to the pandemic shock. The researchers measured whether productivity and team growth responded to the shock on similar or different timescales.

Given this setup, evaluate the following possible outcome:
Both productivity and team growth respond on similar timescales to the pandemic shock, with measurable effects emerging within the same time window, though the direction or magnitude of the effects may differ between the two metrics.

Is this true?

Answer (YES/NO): NO